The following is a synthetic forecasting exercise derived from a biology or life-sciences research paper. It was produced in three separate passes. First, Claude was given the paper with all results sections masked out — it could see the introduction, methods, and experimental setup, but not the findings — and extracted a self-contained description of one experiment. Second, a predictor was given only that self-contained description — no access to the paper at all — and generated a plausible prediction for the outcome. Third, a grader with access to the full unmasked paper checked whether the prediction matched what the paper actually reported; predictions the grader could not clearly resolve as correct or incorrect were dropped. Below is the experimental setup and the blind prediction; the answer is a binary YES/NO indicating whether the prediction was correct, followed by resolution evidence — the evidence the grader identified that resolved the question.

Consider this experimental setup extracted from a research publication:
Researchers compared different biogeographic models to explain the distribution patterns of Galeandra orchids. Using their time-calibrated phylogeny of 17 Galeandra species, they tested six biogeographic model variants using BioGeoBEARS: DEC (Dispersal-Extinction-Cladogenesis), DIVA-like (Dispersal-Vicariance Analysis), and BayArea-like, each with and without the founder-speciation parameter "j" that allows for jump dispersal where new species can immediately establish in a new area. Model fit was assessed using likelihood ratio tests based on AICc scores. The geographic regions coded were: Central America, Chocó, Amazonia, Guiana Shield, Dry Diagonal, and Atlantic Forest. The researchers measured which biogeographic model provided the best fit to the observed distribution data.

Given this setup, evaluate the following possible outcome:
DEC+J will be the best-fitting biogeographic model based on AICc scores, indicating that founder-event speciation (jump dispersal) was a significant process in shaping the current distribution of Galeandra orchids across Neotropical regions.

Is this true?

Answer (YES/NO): YES